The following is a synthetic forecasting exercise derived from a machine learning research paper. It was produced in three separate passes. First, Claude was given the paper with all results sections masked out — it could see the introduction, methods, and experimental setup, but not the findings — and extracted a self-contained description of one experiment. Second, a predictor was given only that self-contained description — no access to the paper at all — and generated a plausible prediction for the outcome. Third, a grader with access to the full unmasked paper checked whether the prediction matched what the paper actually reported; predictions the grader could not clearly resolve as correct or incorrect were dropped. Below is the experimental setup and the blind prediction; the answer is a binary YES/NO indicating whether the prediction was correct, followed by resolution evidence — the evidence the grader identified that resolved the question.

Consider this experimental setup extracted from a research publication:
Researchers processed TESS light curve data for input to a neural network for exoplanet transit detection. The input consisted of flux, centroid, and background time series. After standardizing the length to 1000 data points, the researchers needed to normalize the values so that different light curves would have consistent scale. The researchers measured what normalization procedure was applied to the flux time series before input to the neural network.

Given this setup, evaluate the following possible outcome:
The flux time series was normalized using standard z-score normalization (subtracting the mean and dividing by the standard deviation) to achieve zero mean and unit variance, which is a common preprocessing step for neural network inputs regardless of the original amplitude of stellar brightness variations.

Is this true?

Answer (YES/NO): NO